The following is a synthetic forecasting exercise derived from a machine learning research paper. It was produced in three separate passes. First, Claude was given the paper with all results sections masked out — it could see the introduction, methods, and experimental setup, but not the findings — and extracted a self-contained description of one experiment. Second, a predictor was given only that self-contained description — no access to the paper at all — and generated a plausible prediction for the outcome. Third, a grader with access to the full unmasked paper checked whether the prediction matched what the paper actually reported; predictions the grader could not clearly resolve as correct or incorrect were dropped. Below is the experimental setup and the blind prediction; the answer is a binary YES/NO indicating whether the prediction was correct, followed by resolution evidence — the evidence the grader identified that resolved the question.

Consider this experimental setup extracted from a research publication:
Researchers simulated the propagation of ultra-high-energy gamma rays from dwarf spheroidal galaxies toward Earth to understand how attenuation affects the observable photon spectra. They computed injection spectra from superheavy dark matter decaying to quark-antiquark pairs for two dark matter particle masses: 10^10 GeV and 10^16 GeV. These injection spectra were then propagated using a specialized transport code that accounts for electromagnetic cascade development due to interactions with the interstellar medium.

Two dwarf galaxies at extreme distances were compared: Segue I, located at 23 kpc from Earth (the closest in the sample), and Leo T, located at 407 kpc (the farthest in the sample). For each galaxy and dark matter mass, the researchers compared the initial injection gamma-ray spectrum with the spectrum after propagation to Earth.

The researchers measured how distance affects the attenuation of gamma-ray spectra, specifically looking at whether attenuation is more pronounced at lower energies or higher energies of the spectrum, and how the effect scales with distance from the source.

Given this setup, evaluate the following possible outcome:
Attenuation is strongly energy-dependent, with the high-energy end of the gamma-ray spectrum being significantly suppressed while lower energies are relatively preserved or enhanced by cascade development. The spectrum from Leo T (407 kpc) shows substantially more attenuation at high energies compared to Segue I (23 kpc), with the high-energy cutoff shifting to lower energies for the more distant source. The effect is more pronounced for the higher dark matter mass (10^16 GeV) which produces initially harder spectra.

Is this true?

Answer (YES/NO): NO